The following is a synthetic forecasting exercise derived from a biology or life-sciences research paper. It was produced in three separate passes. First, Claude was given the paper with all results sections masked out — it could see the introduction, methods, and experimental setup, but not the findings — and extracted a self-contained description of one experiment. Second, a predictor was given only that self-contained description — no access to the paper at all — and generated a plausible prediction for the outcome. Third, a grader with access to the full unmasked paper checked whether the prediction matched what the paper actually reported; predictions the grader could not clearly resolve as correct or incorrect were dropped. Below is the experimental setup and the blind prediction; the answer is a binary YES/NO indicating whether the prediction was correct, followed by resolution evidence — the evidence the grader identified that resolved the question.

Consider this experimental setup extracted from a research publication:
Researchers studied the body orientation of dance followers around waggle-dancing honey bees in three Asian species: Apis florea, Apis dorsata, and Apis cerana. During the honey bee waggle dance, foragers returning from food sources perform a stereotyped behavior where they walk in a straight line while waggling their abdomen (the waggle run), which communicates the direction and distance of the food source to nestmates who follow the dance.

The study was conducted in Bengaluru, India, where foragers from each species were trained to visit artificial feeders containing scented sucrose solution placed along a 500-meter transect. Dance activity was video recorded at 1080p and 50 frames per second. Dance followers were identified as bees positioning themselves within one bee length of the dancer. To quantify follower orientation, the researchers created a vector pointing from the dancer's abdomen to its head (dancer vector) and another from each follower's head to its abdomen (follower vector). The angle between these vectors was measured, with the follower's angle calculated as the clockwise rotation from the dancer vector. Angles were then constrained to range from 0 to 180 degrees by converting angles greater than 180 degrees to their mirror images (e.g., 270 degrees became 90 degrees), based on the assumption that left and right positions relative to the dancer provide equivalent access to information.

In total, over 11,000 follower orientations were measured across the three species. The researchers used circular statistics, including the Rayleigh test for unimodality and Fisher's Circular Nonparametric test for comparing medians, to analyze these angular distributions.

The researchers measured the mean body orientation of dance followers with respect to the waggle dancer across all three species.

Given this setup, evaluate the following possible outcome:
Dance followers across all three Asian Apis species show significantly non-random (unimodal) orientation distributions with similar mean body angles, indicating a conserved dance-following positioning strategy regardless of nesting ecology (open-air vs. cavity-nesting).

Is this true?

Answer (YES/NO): YES